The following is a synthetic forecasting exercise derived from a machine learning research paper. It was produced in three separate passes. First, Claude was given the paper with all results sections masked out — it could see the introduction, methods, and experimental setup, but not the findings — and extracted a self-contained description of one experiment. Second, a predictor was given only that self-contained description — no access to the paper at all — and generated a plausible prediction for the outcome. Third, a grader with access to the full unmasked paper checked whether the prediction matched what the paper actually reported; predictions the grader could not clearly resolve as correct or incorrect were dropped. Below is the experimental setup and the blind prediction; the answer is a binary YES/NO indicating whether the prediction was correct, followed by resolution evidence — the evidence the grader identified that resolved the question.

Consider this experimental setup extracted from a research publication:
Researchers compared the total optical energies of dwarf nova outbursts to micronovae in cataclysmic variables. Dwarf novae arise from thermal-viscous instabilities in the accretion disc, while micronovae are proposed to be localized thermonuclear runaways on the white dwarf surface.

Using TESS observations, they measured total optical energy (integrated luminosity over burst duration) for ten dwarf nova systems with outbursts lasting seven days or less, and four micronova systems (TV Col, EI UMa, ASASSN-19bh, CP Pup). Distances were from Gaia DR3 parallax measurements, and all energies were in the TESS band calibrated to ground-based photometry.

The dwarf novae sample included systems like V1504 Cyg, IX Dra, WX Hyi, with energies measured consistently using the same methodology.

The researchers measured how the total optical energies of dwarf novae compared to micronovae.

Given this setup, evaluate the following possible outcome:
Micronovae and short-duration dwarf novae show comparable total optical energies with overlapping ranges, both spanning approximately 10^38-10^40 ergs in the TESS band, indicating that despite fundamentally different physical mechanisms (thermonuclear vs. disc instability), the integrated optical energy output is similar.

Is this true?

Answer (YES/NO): NO